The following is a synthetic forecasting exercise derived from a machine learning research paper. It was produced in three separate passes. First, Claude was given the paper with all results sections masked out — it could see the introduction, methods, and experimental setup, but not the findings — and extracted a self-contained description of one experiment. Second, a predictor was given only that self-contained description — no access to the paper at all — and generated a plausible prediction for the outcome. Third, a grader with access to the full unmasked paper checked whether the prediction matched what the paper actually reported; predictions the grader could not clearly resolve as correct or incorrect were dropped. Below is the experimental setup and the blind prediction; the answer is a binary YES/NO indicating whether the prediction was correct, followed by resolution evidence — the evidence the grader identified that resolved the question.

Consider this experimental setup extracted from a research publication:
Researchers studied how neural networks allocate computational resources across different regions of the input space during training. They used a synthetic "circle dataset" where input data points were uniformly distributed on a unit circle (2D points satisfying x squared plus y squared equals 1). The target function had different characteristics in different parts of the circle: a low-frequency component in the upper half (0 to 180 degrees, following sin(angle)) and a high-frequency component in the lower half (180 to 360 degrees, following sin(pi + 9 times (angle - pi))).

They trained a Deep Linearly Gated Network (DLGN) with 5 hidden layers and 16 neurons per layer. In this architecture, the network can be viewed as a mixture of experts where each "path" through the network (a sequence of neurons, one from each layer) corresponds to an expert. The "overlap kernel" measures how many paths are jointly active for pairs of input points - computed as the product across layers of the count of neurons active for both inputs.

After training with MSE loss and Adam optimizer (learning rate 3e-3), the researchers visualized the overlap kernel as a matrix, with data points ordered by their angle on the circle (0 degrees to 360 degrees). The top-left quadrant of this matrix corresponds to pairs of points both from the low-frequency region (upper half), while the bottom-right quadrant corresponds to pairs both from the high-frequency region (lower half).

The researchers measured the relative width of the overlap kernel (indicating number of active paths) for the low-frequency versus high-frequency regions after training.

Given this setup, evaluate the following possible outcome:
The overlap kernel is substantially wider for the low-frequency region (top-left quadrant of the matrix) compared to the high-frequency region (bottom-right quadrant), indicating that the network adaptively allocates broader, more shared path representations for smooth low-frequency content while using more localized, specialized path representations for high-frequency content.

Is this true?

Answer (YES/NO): YES